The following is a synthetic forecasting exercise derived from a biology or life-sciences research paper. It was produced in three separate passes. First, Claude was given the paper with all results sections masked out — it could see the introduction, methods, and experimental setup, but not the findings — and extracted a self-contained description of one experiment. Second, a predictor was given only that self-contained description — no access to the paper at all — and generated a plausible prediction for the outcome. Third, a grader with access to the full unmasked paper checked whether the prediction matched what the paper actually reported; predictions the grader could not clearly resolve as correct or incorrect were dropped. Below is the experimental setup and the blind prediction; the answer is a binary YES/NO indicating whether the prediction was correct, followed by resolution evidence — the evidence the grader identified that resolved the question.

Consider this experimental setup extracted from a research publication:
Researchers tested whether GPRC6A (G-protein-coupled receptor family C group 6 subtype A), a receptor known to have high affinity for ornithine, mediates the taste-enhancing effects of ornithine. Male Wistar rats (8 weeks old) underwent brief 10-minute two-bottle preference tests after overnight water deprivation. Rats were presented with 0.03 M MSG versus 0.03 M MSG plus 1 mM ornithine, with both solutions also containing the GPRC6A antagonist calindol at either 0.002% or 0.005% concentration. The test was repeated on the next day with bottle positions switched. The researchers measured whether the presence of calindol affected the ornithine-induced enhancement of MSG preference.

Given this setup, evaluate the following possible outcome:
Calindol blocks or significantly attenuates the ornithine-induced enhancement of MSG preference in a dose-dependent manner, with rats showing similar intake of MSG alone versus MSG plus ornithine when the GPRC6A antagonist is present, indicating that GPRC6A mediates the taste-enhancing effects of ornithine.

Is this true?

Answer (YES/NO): YES